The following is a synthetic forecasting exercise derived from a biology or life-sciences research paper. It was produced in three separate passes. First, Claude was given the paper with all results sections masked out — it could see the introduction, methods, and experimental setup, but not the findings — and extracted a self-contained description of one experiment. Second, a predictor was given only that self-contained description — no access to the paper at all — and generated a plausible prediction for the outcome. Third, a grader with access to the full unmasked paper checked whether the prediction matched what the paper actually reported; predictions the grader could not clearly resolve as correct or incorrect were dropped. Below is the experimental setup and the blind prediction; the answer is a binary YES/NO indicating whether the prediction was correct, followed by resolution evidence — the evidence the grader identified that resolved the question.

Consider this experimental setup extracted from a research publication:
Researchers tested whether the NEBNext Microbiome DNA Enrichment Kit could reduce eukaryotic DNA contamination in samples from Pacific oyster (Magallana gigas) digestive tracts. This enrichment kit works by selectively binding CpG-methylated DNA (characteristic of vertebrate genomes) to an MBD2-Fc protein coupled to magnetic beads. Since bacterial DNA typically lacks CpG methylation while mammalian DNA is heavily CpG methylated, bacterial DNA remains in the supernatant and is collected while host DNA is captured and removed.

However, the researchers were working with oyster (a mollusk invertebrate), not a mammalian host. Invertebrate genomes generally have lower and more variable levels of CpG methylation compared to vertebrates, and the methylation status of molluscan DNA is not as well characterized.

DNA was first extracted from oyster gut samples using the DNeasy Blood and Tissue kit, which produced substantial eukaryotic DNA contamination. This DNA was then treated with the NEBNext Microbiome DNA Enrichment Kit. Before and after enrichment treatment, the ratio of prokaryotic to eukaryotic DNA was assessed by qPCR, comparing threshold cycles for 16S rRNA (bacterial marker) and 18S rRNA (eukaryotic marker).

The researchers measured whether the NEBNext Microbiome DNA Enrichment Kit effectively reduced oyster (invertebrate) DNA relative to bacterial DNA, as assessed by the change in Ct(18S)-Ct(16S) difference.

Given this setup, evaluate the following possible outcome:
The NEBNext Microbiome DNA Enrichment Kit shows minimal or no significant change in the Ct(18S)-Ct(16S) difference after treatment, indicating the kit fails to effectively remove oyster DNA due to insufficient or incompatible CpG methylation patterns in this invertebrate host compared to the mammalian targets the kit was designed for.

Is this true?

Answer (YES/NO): NO